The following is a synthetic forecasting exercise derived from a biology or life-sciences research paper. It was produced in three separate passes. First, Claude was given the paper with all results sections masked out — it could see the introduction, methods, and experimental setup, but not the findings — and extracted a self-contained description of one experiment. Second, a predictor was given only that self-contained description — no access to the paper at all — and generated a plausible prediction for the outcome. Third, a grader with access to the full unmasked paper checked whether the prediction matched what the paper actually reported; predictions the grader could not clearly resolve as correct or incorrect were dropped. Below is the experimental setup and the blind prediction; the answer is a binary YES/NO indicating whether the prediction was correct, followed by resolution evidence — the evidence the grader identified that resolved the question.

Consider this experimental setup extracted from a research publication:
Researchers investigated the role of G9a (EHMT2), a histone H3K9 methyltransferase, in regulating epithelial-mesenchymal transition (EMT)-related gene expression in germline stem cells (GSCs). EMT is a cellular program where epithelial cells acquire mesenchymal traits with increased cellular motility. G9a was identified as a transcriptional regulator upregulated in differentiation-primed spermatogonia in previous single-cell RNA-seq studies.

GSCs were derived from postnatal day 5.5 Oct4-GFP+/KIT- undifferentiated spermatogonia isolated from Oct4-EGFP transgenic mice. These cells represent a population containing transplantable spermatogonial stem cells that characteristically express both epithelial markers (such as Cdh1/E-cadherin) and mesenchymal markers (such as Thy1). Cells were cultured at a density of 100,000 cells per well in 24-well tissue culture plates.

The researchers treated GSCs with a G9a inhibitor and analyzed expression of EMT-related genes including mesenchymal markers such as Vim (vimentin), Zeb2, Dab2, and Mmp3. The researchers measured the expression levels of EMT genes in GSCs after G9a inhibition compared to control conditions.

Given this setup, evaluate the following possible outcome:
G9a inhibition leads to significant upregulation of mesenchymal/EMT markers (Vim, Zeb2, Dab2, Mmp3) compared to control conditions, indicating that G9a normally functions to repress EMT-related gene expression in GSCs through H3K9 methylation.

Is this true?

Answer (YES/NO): NO